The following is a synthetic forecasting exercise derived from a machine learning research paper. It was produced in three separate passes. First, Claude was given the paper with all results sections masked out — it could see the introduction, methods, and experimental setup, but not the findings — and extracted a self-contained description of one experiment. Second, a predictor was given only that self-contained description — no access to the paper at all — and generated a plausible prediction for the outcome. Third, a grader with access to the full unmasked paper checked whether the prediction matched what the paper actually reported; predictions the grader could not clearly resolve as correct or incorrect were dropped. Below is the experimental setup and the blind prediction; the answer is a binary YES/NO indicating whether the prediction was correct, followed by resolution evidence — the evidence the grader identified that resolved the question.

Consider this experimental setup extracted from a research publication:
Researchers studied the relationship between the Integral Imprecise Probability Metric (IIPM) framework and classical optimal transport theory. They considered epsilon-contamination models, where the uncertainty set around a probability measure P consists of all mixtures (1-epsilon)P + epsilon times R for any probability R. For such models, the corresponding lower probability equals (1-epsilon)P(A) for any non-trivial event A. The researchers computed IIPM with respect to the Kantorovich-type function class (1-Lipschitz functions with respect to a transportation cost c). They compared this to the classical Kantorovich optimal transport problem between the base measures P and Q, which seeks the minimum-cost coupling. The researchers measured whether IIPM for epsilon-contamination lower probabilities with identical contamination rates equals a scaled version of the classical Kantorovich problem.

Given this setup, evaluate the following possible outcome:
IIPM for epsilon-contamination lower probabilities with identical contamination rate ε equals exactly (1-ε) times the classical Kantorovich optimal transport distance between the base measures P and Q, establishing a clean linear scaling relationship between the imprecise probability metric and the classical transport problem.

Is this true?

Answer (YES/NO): NO